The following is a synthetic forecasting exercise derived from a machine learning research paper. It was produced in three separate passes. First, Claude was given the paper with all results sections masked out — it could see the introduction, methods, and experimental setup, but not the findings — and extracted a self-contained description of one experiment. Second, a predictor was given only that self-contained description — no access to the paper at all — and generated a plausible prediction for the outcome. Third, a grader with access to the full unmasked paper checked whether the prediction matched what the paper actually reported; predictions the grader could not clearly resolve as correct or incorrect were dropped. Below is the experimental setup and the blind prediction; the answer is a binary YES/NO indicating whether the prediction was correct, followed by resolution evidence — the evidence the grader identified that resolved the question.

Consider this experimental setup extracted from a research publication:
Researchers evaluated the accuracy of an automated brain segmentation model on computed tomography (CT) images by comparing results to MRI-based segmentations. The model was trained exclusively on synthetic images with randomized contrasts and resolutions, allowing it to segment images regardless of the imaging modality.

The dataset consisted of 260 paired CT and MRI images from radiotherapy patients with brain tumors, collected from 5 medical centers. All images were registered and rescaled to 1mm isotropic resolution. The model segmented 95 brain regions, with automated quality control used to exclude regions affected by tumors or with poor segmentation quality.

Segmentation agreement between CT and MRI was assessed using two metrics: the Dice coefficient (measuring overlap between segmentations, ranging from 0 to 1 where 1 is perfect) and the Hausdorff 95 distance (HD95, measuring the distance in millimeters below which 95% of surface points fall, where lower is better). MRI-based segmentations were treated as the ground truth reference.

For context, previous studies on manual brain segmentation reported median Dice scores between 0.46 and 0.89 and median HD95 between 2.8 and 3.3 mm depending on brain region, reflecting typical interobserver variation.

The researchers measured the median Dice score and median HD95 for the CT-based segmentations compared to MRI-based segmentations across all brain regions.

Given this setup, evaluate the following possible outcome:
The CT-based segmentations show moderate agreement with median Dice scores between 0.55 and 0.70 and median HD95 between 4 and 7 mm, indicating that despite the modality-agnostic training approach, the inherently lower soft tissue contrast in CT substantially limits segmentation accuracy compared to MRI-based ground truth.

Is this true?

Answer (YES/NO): NO